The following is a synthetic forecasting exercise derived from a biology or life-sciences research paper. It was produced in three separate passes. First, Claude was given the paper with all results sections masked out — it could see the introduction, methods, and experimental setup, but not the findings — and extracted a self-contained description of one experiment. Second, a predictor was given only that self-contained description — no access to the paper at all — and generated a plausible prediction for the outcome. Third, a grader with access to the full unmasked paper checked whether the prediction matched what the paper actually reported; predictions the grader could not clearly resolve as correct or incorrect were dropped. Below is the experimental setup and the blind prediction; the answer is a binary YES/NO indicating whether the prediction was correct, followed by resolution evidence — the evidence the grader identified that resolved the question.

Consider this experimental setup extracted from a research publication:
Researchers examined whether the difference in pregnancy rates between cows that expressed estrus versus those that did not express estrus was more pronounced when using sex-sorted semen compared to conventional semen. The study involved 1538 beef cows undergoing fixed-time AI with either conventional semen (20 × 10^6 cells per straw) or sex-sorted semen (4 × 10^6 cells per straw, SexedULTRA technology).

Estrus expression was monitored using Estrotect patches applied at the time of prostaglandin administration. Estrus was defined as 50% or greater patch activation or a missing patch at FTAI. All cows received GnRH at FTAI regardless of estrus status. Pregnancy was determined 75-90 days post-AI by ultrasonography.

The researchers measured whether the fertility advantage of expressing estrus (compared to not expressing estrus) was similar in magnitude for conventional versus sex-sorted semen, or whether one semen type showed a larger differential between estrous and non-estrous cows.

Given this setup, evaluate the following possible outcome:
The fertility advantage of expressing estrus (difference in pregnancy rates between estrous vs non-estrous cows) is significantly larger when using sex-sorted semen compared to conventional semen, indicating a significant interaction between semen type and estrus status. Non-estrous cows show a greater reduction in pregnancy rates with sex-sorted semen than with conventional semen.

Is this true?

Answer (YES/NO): NO